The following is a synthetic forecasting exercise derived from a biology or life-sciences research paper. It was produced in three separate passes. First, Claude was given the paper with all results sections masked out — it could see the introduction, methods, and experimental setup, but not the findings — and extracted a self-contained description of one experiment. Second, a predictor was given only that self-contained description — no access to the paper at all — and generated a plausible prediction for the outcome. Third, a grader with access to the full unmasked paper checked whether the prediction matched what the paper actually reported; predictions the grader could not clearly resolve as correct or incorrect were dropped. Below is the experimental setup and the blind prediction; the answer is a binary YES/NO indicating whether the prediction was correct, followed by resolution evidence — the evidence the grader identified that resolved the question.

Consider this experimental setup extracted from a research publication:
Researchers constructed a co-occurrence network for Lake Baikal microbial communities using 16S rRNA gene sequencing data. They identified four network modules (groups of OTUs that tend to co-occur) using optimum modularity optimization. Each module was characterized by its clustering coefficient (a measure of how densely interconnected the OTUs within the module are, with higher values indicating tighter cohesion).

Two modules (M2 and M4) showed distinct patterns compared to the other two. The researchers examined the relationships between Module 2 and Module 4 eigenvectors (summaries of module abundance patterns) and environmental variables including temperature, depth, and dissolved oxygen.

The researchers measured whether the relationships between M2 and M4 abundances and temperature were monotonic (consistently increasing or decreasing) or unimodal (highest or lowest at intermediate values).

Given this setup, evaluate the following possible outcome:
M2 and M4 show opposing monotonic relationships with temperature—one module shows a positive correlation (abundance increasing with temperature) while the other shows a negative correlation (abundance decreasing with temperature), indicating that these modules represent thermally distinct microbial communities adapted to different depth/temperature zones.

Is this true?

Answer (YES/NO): NO